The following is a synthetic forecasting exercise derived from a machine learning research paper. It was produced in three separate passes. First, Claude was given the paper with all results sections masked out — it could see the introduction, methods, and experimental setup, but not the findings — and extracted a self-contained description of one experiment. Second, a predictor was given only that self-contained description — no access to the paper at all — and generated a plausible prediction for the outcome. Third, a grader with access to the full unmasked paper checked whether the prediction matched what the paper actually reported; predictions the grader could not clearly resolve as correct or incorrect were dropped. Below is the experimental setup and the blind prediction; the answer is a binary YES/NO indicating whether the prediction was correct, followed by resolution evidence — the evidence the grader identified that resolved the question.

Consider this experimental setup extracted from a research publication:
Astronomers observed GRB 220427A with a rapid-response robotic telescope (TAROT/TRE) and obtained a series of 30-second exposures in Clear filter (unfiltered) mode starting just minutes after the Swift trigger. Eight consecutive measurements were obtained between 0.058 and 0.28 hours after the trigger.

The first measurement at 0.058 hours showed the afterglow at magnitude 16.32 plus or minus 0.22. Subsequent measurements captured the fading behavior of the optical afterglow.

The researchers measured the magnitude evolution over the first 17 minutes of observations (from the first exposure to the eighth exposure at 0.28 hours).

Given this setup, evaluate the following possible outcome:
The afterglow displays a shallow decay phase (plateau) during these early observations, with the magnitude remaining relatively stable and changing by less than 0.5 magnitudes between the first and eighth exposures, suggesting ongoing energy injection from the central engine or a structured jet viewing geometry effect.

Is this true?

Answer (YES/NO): NO